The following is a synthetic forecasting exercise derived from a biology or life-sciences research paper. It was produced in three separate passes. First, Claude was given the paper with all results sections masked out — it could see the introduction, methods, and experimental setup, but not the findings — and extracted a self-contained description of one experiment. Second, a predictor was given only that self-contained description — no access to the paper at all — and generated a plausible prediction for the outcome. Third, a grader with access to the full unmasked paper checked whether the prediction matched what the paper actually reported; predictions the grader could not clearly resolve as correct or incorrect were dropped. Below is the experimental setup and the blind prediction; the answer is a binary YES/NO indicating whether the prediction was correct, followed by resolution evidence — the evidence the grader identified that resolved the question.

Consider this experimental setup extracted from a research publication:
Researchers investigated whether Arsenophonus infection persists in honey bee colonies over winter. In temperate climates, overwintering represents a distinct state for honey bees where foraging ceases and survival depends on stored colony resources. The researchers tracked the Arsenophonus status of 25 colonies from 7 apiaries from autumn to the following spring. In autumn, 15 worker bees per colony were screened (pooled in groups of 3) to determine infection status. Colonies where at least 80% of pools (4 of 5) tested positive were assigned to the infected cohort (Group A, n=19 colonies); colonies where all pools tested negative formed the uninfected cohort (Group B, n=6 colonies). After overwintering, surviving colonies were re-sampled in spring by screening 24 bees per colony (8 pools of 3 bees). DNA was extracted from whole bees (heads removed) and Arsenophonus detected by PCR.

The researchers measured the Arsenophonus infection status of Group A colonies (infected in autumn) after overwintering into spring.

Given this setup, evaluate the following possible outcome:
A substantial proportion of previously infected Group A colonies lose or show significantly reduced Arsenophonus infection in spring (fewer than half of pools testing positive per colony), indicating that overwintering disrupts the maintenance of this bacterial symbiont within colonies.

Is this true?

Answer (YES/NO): YES